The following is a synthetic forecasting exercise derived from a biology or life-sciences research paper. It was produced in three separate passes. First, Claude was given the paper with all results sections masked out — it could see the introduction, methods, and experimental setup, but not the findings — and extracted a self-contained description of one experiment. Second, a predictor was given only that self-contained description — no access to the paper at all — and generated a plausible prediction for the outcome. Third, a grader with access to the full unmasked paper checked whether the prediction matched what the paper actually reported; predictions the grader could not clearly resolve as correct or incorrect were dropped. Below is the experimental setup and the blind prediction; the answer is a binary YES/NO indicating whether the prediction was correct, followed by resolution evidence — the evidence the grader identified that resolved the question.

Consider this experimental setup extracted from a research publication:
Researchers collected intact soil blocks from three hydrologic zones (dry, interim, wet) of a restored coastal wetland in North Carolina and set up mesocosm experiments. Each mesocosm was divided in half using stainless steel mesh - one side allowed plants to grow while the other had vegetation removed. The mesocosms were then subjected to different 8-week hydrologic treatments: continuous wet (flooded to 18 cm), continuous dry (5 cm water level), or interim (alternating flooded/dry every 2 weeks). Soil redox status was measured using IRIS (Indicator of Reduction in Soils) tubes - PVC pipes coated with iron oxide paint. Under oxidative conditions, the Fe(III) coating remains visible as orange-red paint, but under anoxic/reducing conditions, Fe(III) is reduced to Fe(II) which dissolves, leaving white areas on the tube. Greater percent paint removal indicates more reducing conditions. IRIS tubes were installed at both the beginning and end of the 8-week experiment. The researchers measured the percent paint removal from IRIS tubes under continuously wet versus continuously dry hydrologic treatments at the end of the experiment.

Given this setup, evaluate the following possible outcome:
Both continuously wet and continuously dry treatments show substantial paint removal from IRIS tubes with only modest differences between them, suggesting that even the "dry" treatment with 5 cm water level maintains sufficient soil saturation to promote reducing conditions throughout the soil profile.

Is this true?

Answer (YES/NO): NO